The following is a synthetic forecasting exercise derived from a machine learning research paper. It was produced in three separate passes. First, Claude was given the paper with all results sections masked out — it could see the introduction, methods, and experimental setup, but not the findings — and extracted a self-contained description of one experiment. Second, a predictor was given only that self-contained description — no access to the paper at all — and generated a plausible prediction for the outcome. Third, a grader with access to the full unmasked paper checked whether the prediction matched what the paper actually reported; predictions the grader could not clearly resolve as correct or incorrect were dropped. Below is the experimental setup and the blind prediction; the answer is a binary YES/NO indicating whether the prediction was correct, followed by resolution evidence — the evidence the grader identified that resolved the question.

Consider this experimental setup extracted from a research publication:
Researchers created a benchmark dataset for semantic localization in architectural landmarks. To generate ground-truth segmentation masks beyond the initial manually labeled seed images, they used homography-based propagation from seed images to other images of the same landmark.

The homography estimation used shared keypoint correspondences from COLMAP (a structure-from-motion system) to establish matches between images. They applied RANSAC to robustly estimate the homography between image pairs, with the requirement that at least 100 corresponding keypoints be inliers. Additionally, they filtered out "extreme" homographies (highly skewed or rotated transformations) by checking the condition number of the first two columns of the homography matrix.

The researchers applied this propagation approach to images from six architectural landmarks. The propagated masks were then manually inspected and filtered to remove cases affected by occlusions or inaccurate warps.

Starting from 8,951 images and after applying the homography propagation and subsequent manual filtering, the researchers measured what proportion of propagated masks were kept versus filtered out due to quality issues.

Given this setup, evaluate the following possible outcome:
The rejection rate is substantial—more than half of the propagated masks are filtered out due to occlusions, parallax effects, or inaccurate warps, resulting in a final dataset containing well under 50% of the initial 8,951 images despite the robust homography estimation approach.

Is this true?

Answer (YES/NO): NO